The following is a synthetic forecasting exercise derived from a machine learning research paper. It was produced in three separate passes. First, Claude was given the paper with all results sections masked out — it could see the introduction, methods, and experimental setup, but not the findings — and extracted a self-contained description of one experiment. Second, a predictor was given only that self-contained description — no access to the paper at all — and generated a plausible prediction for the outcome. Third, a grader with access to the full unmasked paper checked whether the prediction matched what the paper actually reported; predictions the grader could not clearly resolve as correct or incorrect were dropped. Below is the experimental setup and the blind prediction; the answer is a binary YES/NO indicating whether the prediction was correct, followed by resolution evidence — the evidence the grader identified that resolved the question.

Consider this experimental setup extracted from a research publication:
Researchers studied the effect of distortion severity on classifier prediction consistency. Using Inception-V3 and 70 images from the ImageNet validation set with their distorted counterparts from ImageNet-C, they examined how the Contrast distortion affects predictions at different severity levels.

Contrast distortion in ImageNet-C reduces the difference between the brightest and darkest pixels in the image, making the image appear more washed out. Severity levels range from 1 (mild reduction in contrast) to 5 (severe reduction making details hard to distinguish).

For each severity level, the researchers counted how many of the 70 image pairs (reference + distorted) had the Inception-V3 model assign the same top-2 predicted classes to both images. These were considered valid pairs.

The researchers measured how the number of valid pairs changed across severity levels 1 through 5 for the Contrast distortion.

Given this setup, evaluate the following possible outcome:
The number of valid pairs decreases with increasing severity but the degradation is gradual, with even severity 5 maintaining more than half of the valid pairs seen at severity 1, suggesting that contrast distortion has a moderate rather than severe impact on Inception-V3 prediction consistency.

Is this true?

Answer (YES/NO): NO